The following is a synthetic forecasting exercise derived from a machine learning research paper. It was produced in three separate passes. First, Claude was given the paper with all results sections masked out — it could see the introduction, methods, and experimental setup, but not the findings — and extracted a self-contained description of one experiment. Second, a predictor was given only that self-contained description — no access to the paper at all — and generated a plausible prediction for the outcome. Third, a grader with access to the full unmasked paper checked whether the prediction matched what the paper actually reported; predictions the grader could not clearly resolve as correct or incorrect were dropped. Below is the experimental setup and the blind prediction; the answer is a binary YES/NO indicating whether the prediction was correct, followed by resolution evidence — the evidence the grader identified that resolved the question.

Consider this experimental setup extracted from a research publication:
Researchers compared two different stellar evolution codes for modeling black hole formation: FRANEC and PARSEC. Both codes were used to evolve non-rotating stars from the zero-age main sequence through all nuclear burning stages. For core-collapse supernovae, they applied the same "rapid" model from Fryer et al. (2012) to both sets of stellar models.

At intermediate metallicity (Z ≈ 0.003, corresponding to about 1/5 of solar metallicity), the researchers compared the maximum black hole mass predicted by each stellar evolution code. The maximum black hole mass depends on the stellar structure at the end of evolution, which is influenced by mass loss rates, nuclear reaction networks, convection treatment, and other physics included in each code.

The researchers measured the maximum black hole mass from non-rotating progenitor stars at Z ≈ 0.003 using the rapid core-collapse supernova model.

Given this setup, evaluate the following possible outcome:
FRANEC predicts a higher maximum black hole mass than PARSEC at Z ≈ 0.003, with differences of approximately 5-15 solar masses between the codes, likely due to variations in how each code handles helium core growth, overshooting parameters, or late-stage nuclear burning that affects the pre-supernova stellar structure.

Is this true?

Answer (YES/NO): NO